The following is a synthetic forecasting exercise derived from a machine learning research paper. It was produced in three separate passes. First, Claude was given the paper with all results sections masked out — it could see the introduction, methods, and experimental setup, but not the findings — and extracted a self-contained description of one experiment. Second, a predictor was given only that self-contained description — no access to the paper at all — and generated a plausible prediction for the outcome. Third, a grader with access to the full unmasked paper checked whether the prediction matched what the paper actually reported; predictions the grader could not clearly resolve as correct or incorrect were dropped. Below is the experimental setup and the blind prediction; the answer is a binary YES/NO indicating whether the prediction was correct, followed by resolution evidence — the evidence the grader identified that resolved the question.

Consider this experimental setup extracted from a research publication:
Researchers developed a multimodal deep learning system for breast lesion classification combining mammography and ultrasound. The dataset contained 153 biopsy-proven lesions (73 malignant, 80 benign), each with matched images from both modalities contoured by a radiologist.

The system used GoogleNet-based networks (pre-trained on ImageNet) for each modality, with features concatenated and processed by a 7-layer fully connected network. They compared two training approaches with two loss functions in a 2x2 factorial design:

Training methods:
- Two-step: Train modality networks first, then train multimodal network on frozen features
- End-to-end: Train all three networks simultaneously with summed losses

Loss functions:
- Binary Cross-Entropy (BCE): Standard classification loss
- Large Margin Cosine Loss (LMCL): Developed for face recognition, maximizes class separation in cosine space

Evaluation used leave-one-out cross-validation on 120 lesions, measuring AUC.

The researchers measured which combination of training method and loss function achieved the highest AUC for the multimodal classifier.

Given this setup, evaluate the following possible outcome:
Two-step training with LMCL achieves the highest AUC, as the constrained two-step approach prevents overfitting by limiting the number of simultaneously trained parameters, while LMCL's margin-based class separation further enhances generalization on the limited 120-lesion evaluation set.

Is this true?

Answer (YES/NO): NO